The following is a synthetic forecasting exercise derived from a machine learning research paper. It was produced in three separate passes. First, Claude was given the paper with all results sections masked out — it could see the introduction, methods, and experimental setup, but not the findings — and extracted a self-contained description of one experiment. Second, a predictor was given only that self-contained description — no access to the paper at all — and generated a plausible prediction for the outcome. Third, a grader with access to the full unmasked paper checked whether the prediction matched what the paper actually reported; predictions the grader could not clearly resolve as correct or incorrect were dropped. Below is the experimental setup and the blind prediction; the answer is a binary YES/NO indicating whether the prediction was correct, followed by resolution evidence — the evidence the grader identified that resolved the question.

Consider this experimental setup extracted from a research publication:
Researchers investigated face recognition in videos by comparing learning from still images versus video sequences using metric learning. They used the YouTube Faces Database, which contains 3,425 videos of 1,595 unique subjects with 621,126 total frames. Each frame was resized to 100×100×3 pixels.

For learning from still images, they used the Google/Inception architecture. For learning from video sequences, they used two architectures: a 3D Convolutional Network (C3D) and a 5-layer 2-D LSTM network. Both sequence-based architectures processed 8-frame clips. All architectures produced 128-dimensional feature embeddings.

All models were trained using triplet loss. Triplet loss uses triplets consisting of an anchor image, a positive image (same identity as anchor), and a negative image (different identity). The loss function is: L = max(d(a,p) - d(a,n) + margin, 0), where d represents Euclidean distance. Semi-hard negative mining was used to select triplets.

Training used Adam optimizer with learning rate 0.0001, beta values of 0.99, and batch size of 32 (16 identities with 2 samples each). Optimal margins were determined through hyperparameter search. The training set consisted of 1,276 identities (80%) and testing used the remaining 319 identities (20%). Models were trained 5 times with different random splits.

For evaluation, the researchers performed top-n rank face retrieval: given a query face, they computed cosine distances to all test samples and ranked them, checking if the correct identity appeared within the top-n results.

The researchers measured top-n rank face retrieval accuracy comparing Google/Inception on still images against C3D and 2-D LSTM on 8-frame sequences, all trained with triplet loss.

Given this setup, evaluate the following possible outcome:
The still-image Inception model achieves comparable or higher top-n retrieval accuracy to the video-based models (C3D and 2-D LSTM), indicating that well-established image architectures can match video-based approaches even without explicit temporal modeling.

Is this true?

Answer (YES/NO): NO